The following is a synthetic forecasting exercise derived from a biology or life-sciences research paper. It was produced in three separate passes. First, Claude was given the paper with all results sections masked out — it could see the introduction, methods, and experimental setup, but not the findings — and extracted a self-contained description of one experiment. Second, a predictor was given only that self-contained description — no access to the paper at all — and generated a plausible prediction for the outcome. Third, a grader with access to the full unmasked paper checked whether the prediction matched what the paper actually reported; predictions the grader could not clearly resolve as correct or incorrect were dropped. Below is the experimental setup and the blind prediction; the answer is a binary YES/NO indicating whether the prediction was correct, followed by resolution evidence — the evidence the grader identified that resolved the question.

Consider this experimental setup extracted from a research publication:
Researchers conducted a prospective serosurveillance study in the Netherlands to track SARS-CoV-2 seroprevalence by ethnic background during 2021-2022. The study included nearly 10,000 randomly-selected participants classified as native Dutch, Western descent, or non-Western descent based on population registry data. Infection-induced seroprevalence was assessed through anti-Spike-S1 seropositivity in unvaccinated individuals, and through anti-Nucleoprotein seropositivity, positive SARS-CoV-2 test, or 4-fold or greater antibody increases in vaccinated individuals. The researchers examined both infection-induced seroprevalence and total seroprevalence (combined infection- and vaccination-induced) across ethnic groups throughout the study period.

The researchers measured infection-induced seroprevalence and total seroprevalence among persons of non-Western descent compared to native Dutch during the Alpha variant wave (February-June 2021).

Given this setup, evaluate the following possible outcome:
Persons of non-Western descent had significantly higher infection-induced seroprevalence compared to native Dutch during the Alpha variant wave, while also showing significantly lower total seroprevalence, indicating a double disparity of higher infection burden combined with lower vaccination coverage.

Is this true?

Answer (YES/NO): YES